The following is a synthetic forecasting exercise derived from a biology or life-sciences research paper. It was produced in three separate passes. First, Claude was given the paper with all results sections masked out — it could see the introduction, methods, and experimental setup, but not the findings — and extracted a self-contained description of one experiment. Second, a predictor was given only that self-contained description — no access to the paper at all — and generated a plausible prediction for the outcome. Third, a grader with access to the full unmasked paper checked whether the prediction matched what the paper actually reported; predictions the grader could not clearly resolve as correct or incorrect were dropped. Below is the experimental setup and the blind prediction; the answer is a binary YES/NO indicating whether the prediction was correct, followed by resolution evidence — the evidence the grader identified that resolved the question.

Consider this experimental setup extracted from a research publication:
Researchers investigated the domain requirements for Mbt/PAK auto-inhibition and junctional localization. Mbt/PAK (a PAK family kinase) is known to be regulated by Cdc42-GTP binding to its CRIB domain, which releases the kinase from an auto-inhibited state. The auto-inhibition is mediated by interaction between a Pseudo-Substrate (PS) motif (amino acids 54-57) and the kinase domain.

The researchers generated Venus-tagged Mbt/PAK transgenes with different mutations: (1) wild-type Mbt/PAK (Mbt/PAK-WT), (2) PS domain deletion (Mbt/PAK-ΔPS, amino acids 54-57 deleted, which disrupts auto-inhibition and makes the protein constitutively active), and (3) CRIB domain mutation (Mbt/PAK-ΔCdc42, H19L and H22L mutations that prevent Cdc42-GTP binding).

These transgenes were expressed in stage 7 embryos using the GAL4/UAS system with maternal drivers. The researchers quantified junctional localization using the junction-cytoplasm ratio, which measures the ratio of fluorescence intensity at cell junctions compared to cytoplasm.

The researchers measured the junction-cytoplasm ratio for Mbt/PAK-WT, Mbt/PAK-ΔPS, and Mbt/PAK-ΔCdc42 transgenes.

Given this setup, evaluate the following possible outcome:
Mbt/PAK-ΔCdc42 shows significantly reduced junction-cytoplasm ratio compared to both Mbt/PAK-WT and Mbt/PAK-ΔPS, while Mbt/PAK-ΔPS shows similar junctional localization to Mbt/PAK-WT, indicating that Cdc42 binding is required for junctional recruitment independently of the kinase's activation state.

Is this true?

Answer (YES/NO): NO